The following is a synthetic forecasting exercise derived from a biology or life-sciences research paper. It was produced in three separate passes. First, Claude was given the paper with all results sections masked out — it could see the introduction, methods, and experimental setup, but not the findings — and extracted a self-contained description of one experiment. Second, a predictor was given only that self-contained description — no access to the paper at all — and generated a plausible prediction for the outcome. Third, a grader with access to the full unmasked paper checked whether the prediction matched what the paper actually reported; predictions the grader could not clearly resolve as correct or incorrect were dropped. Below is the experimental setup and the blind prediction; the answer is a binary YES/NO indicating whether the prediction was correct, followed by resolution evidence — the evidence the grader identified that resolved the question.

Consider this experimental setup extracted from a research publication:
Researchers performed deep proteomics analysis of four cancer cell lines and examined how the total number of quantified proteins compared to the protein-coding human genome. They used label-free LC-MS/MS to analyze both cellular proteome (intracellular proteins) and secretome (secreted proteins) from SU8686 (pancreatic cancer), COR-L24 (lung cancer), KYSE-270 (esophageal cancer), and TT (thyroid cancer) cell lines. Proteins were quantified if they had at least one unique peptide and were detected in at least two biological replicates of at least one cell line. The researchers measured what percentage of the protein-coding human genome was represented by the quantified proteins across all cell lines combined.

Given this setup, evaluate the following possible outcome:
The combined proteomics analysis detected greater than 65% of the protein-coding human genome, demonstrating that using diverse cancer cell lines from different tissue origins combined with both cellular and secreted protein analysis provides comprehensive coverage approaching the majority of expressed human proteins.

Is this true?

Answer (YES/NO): NO